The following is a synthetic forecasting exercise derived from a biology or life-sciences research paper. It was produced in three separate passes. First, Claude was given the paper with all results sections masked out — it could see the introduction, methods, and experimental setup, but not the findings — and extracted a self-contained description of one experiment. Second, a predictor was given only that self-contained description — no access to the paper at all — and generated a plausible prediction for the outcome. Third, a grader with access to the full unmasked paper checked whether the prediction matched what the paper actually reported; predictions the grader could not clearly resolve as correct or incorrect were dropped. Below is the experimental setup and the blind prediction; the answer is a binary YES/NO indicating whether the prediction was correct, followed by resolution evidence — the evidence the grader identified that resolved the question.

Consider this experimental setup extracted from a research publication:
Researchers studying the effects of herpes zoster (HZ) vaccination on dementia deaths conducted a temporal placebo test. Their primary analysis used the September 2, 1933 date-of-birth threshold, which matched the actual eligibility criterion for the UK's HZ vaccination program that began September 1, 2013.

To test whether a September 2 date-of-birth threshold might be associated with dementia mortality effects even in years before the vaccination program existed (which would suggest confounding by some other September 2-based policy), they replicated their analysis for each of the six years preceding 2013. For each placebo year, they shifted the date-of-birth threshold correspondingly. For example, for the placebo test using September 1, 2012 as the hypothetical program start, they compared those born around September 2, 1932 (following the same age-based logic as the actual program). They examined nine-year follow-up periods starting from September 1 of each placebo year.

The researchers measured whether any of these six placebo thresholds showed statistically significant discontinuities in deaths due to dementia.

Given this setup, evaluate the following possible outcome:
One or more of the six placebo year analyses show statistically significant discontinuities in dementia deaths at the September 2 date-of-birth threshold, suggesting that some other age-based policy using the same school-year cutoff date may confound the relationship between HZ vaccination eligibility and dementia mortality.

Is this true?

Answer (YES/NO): NO